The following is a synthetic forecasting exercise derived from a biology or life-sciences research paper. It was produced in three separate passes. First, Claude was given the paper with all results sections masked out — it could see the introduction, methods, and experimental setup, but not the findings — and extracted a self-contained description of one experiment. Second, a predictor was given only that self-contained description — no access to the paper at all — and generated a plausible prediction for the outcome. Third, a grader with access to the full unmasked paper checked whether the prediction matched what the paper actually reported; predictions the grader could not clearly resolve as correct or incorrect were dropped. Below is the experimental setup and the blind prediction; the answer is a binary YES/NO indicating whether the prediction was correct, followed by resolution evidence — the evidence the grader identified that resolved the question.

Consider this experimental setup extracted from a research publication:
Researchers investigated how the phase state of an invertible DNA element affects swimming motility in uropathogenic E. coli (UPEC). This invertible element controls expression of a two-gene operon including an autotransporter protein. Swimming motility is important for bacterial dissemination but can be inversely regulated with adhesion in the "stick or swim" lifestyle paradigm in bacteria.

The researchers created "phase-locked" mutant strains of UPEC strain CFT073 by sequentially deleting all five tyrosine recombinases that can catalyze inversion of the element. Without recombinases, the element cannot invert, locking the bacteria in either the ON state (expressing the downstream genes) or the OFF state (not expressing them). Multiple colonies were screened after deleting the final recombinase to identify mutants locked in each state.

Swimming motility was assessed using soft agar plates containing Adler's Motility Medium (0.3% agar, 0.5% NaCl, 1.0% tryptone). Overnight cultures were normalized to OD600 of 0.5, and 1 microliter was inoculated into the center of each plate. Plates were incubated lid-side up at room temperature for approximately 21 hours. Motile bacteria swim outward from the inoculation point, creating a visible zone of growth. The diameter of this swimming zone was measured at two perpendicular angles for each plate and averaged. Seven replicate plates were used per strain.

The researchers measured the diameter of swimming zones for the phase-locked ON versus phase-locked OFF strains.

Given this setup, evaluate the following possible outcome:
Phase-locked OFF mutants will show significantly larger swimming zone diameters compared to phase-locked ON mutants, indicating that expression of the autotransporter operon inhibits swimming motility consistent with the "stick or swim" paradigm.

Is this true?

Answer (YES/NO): YES